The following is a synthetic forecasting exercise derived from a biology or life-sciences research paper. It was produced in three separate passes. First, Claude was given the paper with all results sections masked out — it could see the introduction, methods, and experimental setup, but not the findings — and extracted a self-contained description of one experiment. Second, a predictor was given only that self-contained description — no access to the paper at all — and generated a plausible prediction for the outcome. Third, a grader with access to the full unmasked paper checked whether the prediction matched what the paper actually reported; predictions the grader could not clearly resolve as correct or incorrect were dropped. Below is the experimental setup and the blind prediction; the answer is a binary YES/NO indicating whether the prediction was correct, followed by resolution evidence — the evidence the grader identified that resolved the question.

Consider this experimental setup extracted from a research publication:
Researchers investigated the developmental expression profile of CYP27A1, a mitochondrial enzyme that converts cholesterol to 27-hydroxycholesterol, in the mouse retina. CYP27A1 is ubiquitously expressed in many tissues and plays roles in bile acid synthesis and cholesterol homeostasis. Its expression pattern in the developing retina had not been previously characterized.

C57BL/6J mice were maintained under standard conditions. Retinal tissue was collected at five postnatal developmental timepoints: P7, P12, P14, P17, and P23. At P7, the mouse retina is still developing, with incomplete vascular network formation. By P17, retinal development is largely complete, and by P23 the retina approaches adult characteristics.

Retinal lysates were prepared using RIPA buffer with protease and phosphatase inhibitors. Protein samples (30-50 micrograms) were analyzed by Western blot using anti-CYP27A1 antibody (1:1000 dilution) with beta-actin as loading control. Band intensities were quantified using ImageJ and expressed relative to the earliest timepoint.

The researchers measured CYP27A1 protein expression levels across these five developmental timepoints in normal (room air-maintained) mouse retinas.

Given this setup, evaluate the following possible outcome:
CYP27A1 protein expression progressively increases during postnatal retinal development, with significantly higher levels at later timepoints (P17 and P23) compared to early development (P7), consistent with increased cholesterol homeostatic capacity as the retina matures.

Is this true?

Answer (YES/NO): YES